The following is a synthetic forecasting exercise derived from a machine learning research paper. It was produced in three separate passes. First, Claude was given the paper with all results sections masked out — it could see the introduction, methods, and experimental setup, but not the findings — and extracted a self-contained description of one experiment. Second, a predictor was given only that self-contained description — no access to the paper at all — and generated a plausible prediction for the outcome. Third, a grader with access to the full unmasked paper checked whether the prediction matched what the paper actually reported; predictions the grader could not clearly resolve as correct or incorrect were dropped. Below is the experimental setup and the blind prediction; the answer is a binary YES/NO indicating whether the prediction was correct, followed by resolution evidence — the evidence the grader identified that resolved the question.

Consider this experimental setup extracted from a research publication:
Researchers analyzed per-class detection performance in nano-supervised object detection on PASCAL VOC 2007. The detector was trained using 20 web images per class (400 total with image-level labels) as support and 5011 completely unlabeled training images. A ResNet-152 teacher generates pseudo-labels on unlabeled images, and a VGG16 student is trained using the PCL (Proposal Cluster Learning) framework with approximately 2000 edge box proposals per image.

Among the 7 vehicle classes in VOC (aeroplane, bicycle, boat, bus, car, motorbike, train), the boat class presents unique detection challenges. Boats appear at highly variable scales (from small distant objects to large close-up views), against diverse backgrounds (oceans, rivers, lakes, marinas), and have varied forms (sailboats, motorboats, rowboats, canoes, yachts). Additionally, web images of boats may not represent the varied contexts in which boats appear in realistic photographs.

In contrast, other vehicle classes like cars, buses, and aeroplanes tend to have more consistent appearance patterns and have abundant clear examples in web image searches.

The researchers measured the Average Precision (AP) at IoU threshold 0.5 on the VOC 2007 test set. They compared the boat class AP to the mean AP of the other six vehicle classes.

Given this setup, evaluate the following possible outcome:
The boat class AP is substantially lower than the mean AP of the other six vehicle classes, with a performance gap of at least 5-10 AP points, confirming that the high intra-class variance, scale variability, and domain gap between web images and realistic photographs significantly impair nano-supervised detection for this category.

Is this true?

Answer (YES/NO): YES